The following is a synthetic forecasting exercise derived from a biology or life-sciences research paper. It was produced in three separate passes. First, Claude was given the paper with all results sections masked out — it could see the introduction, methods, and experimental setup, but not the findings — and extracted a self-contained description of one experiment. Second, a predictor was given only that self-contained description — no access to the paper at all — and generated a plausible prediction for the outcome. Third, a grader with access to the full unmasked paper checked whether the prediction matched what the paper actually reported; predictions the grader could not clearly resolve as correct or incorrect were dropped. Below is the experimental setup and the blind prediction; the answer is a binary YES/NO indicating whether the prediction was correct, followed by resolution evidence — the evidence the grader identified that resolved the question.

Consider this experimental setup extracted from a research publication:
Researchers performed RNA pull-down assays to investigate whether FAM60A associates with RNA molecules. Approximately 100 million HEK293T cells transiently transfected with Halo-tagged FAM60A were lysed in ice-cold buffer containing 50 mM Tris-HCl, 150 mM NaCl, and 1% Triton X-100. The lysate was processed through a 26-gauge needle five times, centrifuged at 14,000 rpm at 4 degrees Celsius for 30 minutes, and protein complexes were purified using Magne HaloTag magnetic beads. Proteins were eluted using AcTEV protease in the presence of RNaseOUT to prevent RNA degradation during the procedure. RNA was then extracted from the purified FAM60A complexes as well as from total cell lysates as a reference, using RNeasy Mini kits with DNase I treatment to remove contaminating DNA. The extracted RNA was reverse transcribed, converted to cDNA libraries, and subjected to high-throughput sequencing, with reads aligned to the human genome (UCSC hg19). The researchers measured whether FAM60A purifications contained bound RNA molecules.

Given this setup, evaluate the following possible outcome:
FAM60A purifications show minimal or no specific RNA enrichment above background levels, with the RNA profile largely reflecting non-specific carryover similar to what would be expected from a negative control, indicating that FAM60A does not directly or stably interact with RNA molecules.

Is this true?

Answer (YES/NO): NO